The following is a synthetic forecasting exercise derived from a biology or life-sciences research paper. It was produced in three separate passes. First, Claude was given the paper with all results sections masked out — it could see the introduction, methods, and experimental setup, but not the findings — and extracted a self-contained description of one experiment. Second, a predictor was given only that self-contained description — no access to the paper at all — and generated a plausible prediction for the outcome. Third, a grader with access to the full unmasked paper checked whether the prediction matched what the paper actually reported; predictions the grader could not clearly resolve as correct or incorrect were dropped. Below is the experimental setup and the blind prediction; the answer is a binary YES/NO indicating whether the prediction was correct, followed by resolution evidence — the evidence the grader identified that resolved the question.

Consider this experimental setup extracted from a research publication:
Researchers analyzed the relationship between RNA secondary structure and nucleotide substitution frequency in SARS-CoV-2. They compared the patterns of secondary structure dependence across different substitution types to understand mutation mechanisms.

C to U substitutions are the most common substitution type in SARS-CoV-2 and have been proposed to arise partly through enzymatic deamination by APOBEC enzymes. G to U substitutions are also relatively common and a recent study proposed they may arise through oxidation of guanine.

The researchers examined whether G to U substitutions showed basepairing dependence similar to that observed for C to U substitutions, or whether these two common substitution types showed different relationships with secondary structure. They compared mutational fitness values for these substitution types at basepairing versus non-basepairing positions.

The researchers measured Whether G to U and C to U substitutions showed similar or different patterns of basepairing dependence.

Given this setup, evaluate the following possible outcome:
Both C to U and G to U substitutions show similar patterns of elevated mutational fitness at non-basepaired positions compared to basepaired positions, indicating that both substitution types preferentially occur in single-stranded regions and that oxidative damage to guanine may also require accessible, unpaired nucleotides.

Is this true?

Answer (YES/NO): YES